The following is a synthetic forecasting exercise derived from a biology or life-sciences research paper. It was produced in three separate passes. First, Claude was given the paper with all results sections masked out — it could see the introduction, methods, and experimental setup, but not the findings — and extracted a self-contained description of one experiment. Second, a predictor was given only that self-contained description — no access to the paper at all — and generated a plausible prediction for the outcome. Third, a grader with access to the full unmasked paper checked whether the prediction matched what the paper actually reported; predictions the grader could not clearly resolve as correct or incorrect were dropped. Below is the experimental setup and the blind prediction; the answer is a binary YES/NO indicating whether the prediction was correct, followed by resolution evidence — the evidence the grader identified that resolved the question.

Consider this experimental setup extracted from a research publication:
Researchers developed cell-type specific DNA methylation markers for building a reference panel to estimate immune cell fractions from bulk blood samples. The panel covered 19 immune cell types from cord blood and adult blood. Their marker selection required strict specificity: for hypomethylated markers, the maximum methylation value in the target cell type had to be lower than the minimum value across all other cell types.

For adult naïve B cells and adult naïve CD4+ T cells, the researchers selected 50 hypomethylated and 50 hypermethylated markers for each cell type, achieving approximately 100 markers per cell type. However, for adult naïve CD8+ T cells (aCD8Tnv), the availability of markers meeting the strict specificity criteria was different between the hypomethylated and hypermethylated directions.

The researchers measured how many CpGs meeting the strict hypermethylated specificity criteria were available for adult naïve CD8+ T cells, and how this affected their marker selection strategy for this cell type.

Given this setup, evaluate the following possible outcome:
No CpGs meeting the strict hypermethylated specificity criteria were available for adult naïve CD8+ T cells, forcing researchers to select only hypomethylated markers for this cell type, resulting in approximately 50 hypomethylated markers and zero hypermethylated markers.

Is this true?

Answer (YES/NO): NO